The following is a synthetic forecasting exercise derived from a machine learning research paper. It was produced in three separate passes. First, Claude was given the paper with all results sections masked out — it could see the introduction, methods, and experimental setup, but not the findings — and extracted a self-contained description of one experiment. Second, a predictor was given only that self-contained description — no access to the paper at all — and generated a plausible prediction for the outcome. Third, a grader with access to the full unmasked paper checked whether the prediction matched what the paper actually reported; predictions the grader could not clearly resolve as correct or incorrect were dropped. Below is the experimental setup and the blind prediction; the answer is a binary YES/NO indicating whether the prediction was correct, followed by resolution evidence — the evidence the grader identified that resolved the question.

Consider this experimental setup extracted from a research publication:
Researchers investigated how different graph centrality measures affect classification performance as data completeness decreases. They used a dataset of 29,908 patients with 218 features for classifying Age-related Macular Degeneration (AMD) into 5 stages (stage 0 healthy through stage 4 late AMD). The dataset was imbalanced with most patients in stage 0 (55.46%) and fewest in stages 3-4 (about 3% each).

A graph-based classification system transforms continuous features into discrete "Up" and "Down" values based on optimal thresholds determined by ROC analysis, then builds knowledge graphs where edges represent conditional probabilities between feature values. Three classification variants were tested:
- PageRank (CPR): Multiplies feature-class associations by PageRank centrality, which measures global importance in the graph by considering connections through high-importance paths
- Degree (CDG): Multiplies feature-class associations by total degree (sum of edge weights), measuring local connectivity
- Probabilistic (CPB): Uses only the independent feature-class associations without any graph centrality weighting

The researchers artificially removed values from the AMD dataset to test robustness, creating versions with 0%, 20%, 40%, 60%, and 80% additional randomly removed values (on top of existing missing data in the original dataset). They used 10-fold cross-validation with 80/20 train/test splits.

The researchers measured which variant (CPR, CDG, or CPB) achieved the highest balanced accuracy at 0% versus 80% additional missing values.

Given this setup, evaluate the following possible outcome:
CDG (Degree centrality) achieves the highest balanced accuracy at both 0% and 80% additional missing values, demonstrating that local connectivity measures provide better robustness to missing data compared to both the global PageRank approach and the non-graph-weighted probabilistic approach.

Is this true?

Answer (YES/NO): NO